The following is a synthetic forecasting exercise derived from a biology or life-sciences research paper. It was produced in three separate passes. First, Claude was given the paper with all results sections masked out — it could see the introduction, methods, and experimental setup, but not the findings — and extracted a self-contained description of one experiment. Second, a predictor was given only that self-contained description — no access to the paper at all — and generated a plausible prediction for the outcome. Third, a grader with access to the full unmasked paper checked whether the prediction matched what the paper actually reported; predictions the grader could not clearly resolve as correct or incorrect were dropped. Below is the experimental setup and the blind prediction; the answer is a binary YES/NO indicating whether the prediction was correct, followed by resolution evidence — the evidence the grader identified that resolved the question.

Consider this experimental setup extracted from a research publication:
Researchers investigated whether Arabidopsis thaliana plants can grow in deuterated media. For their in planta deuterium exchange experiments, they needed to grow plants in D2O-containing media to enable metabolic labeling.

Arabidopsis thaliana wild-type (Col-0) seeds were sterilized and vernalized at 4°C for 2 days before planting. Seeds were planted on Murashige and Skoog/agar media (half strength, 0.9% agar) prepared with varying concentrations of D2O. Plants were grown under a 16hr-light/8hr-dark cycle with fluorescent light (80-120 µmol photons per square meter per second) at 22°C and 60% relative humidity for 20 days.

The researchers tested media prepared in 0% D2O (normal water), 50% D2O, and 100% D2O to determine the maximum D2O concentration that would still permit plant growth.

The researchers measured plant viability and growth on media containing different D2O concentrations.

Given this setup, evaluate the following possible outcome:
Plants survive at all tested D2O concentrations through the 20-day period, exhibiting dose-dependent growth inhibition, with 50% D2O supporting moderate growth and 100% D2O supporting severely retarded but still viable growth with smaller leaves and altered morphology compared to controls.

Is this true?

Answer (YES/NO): NO